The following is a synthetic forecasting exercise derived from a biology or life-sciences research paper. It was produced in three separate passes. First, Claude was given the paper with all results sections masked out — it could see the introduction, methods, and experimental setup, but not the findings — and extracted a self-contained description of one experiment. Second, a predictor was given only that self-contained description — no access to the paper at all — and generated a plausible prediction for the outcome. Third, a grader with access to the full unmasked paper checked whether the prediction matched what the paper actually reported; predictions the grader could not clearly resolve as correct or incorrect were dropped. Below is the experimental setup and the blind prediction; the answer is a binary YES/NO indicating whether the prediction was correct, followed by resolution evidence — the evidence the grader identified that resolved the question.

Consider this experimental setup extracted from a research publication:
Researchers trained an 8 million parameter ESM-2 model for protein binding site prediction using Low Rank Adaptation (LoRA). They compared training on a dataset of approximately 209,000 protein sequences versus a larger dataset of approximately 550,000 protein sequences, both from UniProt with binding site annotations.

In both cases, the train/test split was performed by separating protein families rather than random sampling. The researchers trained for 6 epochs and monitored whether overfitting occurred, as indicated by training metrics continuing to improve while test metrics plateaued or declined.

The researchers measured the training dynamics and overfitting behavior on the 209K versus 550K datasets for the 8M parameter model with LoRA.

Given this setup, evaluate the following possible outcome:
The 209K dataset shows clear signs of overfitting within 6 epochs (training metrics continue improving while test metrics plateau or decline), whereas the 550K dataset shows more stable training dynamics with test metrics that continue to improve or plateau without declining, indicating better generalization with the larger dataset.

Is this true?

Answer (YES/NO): YES